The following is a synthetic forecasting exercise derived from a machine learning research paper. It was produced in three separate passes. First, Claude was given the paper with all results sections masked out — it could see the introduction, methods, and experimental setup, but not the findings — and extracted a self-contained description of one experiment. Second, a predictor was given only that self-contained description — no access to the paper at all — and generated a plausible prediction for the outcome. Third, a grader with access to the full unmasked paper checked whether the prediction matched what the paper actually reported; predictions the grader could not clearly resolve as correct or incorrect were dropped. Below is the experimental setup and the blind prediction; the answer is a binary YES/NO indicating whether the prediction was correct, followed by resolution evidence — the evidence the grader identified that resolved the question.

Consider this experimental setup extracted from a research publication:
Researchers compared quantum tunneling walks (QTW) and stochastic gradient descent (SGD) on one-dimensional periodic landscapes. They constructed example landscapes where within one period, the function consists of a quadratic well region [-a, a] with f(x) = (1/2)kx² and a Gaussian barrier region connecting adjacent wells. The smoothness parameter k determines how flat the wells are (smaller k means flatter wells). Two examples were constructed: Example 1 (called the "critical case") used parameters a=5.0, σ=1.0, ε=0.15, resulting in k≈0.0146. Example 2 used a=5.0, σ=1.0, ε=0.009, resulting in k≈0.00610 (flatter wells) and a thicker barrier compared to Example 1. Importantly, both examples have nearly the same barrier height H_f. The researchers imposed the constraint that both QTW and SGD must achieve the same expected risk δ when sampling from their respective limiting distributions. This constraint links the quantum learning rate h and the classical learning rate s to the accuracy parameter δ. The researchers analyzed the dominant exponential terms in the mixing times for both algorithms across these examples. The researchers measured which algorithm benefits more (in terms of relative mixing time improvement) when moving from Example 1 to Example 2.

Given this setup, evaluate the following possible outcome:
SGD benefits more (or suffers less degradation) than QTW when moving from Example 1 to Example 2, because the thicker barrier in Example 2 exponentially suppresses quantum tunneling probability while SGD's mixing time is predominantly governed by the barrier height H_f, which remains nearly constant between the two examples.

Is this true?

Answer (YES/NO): NO